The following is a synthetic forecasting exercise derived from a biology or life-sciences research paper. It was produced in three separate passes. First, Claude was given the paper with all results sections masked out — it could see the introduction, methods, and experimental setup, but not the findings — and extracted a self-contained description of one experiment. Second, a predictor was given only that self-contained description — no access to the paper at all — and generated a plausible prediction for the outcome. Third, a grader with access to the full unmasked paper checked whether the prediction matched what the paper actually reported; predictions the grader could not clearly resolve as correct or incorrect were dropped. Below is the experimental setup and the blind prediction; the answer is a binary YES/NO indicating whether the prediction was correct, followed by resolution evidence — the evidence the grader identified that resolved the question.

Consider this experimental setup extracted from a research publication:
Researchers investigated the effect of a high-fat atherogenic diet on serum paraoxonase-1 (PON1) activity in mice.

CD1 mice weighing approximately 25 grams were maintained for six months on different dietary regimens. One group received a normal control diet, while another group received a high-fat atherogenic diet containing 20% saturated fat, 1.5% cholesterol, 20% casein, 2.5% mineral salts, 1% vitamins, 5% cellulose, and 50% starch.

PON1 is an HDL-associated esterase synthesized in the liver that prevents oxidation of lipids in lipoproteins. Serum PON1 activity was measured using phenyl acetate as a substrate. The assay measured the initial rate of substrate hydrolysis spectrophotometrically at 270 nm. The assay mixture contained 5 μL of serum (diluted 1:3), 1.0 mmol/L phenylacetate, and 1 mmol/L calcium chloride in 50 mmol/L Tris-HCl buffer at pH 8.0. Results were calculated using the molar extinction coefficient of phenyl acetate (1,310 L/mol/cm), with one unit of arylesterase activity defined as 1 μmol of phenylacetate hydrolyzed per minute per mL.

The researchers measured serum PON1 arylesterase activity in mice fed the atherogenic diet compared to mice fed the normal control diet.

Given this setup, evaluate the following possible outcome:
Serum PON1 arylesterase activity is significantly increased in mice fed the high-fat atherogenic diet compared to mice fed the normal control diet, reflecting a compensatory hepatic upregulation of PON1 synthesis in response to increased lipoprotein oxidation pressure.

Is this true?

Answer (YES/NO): NO